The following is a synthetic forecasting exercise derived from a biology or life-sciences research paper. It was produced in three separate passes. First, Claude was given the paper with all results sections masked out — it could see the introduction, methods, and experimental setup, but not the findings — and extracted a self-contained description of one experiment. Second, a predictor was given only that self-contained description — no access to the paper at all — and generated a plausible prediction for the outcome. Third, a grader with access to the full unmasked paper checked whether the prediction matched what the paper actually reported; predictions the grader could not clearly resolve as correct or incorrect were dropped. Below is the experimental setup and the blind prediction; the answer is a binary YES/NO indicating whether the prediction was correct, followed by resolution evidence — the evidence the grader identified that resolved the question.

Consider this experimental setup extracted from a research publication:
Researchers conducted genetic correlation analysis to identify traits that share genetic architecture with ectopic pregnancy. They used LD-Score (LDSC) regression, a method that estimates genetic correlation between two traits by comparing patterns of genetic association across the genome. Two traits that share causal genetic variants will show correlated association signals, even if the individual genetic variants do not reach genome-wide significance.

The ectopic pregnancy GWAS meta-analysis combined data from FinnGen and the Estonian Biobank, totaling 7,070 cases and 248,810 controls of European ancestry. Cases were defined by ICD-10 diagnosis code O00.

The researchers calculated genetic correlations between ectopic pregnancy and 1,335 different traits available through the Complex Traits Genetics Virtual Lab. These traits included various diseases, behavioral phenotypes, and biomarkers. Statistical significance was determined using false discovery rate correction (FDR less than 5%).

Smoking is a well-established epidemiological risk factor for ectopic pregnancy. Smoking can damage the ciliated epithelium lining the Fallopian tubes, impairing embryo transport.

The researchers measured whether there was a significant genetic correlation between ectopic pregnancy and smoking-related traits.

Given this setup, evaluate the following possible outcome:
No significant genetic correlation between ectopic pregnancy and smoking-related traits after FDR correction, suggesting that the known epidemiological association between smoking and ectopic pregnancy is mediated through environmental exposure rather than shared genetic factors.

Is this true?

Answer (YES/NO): NO